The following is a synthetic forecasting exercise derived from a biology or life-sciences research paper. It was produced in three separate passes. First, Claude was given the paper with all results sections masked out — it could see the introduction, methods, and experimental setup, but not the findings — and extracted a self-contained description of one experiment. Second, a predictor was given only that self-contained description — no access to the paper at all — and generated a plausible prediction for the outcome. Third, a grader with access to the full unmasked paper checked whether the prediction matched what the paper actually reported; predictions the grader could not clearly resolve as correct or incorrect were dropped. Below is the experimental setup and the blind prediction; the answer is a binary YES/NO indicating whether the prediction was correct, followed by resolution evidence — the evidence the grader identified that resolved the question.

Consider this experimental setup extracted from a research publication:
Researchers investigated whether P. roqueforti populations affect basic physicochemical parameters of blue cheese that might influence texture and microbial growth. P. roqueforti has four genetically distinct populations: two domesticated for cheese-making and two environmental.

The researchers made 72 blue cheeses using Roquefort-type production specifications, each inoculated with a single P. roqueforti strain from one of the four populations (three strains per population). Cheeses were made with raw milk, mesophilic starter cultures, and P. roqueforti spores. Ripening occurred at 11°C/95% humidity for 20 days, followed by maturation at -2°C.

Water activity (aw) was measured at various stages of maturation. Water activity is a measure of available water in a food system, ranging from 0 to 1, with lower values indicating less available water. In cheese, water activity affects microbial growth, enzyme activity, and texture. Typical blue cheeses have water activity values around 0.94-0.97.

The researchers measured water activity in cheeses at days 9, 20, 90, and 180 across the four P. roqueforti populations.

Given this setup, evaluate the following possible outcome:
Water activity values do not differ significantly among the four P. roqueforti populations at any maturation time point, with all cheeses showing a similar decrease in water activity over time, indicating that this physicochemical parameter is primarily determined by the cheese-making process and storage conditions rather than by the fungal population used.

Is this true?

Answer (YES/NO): NO